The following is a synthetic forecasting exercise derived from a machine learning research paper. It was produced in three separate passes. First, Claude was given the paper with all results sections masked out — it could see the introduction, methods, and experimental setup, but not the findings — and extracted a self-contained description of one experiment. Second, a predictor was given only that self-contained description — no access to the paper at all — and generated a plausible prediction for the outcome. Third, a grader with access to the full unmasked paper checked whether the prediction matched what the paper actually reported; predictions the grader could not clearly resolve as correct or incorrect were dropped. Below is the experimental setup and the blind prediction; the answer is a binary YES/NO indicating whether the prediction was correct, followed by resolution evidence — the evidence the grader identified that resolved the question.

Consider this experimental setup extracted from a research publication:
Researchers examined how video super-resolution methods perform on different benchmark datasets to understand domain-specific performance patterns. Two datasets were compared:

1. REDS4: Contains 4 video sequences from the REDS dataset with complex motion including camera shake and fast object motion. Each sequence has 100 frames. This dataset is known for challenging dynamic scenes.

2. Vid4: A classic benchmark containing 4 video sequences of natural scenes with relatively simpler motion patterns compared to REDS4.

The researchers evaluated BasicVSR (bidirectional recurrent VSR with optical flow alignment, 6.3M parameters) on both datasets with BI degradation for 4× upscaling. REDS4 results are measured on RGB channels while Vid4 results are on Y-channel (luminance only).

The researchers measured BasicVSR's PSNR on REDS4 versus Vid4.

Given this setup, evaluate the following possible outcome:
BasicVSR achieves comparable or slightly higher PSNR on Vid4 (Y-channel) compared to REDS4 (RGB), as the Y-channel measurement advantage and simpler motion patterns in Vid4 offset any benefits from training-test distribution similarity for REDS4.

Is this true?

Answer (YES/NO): NO